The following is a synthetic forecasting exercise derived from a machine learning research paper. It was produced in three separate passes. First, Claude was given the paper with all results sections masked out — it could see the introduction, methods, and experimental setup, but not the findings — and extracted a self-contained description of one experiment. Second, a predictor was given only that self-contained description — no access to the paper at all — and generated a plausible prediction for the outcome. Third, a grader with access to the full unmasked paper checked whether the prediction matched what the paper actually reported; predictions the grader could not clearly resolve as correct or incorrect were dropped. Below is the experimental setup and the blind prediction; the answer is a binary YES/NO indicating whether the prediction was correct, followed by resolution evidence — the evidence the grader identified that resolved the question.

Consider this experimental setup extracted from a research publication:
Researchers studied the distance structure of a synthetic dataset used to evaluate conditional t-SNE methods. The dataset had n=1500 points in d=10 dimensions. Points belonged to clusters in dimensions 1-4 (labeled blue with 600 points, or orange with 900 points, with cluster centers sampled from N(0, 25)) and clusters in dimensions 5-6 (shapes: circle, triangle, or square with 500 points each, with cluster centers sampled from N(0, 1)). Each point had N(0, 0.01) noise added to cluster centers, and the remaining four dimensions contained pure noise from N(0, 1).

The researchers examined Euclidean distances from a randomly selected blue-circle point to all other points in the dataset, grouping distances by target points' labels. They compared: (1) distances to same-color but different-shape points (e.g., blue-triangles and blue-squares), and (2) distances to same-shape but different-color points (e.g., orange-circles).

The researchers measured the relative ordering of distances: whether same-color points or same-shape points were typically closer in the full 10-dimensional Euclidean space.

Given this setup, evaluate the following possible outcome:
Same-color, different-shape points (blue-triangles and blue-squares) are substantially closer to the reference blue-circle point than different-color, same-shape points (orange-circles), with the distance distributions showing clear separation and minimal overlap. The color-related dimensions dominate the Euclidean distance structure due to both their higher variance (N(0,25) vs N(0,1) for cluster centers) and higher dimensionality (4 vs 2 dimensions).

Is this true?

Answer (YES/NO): YES